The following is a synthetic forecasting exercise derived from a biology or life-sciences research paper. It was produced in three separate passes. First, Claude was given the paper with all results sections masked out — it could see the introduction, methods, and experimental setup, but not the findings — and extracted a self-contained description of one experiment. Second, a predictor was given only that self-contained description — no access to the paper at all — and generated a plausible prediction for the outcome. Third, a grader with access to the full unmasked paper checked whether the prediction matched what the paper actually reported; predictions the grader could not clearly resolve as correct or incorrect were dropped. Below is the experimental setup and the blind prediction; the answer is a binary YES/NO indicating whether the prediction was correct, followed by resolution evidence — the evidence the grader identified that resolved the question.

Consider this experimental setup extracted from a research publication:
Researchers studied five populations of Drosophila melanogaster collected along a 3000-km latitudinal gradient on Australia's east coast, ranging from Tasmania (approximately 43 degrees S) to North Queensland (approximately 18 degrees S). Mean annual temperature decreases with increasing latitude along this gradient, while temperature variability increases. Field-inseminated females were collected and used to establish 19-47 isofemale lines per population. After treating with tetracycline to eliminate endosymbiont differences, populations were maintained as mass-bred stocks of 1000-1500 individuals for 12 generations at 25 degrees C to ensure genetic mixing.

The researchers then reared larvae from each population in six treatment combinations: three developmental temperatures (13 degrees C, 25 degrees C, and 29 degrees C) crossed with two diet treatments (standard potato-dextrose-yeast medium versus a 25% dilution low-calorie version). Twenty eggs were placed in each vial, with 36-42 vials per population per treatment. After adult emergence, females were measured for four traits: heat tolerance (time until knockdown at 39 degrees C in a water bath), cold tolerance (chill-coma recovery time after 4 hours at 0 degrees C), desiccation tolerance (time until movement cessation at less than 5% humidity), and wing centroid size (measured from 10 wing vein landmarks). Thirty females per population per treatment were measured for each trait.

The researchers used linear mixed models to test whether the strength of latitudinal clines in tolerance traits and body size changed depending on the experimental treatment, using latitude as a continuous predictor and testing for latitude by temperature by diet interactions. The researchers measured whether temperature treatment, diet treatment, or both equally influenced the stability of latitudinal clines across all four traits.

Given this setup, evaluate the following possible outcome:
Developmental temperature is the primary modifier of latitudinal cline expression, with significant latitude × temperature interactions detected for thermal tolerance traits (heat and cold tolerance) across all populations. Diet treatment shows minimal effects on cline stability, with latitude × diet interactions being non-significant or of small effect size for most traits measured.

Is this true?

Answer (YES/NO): YES